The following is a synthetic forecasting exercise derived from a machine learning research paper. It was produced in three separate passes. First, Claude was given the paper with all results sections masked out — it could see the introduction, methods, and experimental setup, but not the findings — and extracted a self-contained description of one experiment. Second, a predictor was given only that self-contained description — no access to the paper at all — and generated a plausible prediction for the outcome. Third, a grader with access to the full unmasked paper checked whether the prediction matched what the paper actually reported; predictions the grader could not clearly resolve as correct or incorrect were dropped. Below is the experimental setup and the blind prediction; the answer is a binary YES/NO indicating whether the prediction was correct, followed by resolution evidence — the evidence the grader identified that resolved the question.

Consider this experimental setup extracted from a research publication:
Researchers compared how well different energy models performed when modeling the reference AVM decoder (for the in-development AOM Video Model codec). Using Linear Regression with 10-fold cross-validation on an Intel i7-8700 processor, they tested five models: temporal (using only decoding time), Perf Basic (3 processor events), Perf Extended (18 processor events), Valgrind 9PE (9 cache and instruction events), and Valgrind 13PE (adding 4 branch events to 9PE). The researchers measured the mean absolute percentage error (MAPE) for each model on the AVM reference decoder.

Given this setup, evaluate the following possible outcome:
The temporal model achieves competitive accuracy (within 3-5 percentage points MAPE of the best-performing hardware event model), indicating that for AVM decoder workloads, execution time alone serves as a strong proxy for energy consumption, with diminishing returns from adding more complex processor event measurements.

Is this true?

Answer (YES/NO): YES